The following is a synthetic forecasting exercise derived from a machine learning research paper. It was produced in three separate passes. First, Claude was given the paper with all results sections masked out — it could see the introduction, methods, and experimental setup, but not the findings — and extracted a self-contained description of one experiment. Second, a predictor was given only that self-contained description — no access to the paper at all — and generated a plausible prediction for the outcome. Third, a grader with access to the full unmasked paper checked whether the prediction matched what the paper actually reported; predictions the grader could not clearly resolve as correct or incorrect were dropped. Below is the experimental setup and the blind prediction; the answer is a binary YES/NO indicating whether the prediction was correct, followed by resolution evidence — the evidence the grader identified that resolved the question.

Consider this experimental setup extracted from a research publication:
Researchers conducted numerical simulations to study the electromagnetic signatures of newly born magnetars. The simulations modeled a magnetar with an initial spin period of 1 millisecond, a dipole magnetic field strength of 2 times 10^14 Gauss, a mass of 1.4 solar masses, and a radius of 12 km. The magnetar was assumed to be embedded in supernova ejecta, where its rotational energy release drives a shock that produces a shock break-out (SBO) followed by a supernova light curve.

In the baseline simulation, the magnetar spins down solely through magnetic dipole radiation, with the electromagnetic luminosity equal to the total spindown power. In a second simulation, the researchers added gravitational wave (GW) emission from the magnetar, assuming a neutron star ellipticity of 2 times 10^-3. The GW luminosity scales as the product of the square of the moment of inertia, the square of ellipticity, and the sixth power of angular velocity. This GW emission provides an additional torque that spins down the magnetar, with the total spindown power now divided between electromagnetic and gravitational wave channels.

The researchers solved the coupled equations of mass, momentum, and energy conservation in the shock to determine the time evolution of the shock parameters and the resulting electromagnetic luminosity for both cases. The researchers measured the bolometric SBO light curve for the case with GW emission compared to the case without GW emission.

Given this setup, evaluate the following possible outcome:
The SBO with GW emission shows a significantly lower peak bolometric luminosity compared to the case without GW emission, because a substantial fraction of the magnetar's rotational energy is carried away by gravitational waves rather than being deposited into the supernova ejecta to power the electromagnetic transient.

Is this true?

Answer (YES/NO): NO